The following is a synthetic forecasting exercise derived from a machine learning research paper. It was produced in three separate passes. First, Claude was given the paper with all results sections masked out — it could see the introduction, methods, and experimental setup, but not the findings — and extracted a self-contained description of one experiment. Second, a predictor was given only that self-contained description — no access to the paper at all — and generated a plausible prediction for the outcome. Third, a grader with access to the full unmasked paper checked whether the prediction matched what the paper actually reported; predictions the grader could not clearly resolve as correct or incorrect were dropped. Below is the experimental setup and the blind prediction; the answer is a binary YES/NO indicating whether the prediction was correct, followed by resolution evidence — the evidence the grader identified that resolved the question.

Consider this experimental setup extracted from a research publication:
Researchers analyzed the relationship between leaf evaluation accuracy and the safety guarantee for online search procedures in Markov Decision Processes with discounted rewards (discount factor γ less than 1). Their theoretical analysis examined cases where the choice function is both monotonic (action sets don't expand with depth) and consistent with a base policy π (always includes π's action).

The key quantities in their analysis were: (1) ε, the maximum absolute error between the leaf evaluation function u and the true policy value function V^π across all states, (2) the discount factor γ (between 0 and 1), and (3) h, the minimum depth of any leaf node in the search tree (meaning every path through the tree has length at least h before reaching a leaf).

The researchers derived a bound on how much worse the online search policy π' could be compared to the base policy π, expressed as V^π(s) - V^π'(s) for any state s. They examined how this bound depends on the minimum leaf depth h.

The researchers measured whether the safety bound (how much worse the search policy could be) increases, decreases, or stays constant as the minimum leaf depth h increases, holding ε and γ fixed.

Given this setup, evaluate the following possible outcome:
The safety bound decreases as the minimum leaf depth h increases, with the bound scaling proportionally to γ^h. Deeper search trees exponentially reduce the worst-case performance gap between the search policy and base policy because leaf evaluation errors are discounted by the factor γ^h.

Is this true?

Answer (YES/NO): YES